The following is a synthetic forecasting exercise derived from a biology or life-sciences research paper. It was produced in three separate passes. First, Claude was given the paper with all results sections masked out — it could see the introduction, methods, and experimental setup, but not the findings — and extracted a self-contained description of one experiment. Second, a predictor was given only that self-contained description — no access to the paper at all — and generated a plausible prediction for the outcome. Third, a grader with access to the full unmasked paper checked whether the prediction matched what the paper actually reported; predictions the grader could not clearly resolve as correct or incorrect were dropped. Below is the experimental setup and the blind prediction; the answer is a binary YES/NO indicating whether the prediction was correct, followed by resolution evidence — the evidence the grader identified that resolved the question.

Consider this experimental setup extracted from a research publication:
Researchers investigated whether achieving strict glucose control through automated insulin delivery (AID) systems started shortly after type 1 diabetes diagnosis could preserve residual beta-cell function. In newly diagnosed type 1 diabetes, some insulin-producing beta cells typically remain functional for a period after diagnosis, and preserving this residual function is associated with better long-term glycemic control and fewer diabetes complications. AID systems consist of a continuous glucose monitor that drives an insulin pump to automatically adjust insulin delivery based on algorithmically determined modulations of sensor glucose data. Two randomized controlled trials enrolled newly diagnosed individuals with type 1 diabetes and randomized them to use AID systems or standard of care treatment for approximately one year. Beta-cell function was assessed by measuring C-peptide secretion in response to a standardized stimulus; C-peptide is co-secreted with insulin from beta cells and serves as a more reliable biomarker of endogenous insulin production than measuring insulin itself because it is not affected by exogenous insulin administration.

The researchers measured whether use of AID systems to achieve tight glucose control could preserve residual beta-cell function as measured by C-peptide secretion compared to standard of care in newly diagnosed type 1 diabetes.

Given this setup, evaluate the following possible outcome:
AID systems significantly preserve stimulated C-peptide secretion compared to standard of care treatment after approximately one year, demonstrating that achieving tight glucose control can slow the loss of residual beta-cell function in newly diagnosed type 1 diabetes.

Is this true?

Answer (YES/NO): NO